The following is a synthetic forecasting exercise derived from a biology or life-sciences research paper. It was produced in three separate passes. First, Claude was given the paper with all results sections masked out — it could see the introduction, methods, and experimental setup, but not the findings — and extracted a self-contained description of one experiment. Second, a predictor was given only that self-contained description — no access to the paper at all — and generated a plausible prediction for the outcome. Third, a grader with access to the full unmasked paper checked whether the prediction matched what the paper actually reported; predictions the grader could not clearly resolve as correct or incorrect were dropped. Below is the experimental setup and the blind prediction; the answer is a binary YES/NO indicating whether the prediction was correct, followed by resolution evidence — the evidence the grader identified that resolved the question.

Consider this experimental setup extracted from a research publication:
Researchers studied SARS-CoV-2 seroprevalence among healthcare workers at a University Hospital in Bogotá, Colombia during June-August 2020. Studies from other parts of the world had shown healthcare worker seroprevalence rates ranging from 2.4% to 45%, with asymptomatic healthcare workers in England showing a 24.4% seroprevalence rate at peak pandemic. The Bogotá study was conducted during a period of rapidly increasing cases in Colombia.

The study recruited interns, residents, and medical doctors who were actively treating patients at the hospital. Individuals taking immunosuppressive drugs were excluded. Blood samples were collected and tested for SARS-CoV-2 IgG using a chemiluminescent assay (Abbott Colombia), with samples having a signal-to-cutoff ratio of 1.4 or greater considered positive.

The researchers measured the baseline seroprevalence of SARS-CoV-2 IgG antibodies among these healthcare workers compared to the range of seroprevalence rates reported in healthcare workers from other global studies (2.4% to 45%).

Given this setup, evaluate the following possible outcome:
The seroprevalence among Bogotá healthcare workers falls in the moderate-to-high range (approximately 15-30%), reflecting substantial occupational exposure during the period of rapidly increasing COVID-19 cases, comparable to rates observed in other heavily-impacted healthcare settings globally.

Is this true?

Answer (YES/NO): NO